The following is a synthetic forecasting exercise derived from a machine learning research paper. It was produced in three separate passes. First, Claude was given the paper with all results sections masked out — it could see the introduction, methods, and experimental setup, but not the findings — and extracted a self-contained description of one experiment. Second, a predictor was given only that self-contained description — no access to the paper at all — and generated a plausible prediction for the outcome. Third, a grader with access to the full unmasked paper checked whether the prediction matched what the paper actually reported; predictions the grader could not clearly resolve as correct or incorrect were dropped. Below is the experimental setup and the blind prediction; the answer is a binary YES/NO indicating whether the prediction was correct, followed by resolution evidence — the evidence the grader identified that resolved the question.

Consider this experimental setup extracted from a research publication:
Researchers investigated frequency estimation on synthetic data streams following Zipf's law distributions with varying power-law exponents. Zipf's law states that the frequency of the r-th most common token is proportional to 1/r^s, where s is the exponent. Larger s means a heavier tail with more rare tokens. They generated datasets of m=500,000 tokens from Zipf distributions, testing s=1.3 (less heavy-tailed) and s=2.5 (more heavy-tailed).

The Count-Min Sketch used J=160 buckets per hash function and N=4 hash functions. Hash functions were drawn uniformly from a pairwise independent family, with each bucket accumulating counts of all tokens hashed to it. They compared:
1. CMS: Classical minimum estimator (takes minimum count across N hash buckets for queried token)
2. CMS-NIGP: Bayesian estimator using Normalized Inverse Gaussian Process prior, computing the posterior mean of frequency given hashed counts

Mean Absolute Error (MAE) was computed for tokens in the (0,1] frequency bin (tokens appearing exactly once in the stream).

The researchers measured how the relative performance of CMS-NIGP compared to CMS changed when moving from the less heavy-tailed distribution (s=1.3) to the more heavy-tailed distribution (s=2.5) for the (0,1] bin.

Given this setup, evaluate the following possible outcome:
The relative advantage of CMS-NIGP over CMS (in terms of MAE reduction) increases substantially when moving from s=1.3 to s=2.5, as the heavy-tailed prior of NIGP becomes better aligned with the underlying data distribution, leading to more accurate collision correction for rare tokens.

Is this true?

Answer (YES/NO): NO